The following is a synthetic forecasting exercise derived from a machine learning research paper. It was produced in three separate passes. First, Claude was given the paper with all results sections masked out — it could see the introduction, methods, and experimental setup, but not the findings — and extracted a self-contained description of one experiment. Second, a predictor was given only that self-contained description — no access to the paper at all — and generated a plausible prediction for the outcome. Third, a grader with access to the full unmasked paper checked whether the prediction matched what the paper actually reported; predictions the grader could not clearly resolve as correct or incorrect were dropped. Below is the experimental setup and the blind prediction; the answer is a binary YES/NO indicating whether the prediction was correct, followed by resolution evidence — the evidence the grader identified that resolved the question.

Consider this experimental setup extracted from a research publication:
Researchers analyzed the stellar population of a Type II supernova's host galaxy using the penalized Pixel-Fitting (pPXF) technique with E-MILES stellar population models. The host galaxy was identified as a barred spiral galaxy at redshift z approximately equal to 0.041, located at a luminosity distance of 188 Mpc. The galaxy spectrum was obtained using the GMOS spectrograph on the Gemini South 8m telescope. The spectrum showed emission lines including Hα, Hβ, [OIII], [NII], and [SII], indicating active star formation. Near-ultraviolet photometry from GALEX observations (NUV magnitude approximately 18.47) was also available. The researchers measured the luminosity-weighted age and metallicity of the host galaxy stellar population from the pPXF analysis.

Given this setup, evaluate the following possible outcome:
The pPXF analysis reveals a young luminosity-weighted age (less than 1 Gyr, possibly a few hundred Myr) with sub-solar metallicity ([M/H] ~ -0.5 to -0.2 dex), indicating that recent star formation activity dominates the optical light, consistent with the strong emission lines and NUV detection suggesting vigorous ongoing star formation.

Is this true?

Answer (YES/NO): NO